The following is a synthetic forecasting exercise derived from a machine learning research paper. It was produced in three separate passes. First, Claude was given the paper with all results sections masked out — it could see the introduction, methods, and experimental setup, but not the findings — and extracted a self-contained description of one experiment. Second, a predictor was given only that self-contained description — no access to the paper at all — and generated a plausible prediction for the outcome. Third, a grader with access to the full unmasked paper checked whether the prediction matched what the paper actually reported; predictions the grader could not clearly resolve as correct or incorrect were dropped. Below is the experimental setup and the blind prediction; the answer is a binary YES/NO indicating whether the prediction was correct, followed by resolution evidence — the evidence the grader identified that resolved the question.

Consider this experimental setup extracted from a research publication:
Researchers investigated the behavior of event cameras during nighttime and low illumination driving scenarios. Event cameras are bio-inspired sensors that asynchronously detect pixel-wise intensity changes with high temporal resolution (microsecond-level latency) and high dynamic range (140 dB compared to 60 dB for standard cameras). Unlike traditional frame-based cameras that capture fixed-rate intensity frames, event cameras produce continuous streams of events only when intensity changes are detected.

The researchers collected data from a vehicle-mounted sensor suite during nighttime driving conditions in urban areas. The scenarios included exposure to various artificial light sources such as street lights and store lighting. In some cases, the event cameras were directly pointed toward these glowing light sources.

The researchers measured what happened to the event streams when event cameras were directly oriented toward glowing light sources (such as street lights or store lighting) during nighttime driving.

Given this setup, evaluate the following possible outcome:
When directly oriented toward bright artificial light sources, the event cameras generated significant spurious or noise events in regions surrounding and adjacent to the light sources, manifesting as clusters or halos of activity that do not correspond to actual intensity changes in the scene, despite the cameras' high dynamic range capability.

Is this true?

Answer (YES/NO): YES